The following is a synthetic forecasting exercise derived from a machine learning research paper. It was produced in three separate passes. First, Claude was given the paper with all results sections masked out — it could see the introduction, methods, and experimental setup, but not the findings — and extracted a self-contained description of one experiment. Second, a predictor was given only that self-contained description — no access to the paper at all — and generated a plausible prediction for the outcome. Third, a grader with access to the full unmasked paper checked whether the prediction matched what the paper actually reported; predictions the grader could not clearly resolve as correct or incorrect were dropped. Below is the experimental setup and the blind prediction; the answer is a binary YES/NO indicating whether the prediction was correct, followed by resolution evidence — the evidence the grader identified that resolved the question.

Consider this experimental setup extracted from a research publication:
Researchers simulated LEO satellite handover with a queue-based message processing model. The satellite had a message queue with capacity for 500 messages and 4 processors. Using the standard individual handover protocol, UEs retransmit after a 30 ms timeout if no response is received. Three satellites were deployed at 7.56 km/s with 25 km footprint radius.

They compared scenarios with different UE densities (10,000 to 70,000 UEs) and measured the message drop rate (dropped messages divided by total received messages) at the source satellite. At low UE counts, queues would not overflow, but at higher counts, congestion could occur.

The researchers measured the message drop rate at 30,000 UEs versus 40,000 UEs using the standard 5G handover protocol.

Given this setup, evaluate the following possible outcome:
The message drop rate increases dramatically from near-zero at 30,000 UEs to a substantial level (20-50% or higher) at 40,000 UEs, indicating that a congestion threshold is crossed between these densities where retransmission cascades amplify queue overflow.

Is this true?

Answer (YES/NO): YES